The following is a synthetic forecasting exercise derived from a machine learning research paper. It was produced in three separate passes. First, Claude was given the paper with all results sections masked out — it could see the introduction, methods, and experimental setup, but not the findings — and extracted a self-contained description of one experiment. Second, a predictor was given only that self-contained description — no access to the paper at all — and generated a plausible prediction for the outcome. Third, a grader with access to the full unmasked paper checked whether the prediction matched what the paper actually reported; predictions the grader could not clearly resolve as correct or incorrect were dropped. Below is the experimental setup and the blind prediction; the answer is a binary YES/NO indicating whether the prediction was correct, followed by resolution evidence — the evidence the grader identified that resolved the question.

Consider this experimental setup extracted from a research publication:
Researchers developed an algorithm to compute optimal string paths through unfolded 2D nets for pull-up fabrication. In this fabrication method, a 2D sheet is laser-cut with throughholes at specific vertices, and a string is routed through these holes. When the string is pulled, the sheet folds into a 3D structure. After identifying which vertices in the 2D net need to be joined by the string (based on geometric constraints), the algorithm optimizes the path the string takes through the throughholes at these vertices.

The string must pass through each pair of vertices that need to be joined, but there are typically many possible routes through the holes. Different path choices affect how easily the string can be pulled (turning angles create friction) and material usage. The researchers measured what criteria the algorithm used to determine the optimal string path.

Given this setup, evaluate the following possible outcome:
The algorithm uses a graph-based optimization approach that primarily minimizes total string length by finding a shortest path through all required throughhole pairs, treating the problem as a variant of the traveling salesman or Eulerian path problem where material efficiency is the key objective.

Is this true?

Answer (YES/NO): NO